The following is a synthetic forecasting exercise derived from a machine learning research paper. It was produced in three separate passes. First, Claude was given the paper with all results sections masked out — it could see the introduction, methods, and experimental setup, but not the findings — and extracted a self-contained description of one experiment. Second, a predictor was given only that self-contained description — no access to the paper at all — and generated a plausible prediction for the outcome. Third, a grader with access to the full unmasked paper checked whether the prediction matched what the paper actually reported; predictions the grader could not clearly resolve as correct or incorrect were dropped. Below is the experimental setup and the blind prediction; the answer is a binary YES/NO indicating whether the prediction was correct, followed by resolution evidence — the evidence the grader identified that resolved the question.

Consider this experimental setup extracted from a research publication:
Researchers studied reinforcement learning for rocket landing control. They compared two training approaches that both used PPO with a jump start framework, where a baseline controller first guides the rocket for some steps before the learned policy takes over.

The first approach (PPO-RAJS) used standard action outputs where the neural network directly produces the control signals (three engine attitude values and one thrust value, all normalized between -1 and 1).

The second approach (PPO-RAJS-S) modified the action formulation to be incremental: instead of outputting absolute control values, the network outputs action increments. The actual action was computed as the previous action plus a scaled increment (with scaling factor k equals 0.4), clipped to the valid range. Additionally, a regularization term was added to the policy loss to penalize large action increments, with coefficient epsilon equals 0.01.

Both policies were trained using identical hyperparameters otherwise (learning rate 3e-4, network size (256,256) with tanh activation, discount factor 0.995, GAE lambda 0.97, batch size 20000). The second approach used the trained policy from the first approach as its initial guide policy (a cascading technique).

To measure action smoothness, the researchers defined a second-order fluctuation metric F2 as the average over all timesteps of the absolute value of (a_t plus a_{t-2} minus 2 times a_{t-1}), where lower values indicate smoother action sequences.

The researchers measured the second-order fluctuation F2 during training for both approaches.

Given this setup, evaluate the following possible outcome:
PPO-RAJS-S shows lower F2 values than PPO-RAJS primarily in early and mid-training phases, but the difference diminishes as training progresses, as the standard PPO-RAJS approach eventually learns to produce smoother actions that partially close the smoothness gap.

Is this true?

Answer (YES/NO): NO